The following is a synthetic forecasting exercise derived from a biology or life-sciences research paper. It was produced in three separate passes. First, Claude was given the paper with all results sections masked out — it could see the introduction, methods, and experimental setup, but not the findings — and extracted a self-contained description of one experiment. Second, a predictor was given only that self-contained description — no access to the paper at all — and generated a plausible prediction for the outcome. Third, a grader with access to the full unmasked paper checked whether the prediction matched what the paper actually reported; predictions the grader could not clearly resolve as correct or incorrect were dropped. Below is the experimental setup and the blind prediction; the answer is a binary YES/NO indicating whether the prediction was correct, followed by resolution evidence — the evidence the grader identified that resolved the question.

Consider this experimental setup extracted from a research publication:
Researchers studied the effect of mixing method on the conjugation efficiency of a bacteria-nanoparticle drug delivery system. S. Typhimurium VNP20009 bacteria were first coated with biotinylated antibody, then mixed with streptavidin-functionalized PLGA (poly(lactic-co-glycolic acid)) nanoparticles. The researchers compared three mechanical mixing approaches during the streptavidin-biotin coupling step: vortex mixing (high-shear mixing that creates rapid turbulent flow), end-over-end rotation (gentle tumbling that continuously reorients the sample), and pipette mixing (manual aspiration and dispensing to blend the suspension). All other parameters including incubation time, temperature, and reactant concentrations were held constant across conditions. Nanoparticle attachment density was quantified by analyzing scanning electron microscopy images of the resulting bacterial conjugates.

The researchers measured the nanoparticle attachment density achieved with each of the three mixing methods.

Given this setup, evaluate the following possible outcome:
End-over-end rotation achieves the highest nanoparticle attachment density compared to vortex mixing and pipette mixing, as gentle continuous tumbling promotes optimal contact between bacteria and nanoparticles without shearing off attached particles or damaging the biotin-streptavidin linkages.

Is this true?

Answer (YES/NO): NO